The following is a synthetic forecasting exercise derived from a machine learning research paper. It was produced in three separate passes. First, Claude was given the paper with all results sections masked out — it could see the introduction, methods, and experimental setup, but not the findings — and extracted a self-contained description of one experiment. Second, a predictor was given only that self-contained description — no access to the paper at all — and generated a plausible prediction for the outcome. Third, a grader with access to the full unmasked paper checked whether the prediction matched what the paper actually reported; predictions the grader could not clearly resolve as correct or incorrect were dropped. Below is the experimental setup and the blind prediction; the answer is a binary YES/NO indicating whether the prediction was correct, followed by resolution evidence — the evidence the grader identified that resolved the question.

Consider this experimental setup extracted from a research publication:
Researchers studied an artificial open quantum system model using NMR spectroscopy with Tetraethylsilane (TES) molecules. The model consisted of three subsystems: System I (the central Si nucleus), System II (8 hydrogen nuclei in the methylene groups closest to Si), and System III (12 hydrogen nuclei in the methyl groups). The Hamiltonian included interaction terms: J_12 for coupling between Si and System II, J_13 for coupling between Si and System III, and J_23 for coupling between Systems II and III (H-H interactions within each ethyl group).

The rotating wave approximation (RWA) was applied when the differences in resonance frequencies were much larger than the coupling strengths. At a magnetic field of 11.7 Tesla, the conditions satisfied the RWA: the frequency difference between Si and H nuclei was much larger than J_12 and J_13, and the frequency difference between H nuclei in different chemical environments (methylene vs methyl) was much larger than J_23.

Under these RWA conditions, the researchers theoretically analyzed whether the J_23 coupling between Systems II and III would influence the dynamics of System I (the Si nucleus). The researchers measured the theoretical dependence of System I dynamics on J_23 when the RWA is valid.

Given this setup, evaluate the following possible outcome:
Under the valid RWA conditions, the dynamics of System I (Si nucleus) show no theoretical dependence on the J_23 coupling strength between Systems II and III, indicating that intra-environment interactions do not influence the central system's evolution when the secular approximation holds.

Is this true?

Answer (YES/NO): YES